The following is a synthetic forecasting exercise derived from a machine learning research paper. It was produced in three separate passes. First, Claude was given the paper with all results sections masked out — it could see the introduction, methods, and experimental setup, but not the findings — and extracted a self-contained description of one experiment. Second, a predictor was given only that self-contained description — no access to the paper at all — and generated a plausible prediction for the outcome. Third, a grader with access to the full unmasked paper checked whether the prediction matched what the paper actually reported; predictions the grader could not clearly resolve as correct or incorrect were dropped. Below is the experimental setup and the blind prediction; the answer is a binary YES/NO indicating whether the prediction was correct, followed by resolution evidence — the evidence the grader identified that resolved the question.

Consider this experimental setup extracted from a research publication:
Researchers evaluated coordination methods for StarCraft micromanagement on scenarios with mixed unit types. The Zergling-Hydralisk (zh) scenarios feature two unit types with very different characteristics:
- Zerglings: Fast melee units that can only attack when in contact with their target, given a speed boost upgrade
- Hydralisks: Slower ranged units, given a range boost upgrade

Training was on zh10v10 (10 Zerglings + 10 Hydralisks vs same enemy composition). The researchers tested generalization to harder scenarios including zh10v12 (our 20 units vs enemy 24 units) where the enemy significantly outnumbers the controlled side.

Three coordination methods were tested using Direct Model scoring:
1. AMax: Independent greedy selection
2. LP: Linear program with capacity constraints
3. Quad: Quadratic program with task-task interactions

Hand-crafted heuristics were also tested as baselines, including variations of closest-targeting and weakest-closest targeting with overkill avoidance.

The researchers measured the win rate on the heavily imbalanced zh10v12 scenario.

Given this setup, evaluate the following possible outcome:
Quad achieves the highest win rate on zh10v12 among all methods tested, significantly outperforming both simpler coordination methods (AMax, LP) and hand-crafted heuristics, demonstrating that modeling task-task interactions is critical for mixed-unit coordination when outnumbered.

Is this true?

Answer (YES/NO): NO